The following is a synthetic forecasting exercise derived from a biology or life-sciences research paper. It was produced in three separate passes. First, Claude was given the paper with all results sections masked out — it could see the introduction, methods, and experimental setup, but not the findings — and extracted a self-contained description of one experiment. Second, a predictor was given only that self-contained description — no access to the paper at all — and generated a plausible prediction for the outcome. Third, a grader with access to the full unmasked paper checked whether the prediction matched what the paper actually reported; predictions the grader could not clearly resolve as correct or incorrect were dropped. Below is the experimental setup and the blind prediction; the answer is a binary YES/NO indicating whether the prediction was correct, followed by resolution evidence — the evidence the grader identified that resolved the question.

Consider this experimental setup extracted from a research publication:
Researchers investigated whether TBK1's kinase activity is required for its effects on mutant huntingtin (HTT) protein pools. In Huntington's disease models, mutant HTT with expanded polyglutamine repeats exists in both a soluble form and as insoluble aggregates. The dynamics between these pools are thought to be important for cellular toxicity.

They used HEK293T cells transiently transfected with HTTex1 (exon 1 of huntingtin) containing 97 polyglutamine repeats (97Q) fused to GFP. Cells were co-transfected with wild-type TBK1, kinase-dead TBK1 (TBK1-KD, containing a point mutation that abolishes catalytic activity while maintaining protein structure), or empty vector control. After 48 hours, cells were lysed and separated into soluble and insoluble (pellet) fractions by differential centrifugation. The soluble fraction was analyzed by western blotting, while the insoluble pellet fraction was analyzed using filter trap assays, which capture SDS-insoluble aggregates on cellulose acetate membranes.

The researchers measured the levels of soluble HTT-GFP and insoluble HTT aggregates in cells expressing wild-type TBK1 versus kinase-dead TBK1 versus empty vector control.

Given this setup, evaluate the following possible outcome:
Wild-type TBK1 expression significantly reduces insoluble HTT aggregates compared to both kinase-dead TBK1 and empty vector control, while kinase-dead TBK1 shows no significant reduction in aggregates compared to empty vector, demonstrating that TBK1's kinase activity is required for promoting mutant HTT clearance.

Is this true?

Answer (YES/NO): YES